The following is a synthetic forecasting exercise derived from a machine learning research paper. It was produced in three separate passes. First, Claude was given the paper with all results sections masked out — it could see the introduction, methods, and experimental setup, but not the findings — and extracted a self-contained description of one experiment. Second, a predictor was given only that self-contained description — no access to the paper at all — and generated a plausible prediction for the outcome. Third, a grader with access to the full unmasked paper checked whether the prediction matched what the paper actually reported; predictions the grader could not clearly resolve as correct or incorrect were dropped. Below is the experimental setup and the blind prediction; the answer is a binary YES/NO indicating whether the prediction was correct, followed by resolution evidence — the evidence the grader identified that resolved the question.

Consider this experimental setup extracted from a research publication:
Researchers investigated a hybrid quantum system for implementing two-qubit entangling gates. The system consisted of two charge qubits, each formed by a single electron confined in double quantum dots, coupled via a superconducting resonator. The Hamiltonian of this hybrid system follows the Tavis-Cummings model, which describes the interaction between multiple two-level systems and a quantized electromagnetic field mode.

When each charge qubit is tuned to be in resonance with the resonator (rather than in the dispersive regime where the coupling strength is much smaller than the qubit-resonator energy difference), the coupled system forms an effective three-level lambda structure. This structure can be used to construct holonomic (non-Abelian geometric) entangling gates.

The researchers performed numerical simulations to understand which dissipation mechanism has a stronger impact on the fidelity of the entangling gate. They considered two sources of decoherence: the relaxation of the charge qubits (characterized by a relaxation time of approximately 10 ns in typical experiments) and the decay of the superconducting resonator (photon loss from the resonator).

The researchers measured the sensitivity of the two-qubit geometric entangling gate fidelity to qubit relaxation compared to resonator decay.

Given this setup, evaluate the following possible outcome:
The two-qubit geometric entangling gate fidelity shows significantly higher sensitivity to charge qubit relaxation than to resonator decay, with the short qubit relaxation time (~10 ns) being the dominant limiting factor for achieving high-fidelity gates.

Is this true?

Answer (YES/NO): YES